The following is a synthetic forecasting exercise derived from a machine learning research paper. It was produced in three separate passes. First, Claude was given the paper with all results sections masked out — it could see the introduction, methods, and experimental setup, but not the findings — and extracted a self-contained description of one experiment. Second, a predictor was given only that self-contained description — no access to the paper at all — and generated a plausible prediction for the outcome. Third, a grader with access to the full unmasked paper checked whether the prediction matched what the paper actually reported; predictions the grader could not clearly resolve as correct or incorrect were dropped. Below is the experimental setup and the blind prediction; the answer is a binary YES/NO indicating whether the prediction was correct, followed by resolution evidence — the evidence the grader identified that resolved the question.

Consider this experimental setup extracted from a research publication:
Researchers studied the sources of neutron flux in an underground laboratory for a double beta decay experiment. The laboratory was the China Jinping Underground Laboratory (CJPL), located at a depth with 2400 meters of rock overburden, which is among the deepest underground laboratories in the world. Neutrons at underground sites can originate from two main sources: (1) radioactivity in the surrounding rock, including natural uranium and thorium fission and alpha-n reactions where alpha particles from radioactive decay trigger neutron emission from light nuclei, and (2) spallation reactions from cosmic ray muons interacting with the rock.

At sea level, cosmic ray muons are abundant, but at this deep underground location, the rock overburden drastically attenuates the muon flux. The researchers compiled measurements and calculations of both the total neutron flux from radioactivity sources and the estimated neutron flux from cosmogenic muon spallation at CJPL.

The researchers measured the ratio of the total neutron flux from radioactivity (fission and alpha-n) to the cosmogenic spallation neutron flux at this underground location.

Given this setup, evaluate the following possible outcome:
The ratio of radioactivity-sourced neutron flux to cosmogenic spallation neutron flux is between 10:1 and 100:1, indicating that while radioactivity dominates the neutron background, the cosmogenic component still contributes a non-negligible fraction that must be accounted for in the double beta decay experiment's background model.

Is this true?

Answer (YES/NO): NO